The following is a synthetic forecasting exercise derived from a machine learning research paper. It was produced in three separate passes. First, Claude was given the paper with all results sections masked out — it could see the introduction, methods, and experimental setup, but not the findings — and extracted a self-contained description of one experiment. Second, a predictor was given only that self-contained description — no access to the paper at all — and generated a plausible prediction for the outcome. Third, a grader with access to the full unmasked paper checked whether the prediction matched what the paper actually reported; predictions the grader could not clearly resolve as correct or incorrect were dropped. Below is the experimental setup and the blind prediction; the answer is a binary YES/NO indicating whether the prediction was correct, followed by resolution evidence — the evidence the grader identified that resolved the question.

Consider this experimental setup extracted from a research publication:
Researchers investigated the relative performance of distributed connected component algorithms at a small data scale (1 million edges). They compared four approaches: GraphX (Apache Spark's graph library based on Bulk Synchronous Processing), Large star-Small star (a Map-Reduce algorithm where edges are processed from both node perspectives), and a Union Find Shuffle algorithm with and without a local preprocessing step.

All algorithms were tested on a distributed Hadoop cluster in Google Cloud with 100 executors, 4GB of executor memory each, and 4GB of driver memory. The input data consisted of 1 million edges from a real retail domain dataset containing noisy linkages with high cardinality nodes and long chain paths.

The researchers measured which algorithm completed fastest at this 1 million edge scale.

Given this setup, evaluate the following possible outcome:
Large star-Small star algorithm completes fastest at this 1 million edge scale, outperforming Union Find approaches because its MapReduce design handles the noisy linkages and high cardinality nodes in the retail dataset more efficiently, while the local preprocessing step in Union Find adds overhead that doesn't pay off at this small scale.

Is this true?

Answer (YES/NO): NO